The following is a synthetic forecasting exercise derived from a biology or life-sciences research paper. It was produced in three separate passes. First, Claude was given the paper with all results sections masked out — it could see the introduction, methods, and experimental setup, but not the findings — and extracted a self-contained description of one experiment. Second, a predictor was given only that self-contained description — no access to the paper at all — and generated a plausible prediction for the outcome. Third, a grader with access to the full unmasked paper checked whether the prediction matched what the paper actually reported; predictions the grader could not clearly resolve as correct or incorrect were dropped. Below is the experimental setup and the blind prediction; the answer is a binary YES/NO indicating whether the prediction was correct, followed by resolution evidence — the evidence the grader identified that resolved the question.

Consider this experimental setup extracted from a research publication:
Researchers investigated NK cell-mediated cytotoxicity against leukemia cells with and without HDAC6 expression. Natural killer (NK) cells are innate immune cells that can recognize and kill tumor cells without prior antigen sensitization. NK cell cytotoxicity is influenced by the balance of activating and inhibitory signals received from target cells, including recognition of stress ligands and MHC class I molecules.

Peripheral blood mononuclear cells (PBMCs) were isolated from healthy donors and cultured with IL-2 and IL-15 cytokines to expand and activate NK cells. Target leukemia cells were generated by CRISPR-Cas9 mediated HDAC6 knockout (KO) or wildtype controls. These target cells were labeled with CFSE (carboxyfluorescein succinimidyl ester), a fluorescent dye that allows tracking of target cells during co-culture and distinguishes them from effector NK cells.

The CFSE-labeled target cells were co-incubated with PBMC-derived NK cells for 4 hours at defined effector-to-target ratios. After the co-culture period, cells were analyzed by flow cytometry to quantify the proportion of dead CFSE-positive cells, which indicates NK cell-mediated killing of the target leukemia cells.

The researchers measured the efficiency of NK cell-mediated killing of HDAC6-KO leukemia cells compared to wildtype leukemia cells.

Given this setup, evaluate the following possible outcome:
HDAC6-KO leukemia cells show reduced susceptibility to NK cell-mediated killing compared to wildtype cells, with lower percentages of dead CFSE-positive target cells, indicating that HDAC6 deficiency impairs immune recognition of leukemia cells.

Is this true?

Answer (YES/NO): NO